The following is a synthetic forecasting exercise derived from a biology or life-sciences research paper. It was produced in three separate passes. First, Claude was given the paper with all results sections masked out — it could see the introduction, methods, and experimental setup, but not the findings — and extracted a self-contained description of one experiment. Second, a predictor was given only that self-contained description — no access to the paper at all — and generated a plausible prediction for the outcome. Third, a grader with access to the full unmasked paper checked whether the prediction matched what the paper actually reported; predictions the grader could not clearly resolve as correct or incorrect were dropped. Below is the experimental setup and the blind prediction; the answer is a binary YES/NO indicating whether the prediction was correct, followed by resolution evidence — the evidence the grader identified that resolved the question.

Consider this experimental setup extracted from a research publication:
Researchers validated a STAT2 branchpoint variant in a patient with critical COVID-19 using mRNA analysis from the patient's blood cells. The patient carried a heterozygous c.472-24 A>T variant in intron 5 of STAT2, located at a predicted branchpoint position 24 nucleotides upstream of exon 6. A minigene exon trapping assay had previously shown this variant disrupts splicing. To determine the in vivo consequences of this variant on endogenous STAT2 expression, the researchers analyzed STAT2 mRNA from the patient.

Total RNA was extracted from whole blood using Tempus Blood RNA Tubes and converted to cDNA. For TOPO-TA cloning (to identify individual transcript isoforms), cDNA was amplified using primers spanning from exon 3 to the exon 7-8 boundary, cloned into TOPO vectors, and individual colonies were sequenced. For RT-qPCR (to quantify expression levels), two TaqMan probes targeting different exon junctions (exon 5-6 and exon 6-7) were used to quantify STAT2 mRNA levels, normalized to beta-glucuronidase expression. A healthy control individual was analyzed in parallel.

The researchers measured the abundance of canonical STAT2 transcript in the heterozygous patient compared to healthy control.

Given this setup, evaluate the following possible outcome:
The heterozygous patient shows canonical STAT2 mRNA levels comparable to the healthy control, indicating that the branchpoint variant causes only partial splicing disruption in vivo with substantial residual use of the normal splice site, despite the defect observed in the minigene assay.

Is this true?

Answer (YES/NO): NO